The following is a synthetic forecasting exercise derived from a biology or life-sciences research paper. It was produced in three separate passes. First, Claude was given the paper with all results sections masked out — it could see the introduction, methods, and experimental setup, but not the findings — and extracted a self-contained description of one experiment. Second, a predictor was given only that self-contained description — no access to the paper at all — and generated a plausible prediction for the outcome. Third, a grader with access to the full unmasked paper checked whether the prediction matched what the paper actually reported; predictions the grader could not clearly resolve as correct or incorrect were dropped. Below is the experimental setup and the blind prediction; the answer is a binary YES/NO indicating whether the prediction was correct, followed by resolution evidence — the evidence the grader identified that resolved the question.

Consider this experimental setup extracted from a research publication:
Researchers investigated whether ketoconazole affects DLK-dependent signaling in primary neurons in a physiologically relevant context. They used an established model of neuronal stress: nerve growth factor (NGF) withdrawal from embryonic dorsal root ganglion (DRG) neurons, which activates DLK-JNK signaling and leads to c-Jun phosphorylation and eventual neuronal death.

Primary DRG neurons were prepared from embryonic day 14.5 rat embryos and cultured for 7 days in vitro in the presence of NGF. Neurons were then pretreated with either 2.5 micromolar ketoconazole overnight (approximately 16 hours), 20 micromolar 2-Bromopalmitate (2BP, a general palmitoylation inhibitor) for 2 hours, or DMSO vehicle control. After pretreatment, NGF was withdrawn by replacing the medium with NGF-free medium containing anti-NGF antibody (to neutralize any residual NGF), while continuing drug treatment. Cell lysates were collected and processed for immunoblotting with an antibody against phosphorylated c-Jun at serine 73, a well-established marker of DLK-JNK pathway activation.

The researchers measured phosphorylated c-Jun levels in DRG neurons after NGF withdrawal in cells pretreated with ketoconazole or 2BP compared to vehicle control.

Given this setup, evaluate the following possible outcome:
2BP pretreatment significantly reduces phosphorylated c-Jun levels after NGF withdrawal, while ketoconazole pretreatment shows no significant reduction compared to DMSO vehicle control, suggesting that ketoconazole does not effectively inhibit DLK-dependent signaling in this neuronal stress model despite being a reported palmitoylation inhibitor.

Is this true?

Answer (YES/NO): NO